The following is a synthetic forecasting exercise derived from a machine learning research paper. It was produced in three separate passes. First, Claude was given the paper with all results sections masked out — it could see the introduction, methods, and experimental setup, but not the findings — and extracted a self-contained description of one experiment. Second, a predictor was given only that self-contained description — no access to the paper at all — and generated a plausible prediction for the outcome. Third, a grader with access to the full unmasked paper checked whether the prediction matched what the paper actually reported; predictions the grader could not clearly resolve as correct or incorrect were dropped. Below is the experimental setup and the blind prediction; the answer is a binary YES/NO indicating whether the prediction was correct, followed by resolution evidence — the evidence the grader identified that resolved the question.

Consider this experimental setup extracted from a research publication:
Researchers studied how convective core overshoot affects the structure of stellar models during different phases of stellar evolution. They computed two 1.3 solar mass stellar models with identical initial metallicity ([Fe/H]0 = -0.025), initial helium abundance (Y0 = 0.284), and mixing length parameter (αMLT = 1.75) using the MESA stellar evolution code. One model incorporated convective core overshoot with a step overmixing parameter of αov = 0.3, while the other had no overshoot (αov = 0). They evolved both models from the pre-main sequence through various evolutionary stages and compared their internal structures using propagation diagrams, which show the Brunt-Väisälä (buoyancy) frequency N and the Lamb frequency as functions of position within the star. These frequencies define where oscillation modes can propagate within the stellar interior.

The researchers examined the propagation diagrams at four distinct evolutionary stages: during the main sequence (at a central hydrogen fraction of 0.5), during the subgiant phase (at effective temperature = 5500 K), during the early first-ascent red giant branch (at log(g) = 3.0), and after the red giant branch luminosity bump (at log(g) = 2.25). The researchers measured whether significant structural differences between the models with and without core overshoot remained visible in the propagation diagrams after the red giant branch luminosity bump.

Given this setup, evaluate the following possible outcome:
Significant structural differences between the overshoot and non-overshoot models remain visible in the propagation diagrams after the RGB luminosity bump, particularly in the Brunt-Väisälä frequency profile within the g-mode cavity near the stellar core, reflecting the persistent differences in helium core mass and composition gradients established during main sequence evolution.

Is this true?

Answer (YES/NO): NO